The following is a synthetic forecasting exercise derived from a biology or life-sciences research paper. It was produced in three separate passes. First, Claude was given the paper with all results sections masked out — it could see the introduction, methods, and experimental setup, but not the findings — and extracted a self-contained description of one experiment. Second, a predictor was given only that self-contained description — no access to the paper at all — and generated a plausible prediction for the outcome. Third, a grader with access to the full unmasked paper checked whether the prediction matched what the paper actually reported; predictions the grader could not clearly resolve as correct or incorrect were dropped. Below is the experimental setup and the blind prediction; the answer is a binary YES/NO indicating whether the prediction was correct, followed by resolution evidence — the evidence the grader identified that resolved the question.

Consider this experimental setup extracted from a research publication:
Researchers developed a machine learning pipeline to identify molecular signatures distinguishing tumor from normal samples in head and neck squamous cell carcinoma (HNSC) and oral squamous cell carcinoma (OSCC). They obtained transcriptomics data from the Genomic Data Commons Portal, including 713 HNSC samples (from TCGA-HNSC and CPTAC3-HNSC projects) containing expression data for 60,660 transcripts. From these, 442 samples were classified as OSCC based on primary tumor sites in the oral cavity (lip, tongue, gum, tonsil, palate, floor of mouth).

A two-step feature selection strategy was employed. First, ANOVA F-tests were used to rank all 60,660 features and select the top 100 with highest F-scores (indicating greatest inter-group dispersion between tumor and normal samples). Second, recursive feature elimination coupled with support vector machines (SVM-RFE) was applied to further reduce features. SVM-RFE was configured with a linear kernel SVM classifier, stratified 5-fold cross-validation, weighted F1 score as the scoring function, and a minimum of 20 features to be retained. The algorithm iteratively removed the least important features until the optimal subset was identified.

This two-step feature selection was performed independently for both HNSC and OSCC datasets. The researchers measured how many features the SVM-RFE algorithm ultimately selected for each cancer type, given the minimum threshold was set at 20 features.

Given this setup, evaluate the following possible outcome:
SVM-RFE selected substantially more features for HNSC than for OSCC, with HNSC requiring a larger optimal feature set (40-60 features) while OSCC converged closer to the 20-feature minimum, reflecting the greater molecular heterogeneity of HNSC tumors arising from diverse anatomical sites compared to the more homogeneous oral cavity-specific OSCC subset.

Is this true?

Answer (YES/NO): NO